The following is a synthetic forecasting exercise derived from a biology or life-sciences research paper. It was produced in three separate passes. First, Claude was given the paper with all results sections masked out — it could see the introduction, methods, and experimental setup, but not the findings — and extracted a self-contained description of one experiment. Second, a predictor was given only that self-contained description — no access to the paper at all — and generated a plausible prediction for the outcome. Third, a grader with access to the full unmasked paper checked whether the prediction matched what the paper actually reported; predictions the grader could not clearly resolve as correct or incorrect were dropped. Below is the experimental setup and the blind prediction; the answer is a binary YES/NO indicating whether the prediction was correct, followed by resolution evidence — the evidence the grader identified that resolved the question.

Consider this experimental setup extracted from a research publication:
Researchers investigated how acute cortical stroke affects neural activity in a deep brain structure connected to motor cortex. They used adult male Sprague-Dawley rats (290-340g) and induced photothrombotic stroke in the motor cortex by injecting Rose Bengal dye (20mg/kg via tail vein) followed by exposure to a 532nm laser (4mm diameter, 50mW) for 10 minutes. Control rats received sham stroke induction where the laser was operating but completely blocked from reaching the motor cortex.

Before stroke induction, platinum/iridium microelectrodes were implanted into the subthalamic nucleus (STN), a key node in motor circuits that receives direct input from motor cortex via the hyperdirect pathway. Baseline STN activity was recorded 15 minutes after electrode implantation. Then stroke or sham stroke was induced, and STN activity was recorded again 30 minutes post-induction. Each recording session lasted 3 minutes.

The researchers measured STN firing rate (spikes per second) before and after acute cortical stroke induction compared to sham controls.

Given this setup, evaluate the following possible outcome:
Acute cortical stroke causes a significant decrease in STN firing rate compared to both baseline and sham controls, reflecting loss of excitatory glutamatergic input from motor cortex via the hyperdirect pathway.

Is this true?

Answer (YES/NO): YES